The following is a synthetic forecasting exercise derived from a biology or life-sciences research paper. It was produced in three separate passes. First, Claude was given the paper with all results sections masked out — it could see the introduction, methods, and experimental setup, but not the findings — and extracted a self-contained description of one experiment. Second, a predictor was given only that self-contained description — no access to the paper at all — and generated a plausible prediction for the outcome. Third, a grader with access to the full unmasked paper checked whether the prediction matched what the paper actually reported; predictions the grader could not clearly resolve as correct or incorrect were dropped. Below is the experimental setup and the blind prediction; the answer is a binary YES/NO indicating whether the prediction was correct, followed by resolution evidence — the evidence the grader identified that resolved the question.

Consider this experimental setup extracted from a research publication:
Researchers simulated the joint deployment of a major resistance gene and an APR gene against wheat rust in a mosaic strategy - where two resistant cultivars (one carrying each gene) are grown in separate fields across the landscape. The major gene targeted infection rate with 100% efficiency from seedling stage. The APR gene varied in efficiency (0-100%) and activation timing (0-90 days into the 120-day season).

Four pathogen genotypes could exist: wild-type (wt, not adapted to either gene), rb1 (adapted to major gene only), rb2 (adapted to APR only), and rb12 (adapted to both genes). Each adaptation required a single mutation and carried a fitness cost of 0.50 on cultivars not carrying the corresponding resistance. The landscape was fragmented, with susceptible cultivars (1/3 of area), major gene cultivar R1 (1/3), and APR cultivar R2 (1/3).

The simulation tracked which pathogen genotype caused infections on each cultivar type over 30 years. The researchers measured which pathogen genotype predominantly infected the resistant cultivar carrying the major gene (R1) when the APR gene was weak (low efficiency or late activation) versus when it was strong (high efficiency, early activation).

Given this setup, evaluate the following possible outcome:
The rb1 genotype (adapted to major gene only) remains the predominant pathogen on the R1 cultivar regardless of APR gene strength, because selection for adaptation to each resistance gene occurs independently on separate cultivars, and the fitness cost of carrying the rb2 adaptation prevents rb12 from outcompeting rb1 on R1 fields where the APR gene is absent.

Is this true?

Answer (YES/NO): YES